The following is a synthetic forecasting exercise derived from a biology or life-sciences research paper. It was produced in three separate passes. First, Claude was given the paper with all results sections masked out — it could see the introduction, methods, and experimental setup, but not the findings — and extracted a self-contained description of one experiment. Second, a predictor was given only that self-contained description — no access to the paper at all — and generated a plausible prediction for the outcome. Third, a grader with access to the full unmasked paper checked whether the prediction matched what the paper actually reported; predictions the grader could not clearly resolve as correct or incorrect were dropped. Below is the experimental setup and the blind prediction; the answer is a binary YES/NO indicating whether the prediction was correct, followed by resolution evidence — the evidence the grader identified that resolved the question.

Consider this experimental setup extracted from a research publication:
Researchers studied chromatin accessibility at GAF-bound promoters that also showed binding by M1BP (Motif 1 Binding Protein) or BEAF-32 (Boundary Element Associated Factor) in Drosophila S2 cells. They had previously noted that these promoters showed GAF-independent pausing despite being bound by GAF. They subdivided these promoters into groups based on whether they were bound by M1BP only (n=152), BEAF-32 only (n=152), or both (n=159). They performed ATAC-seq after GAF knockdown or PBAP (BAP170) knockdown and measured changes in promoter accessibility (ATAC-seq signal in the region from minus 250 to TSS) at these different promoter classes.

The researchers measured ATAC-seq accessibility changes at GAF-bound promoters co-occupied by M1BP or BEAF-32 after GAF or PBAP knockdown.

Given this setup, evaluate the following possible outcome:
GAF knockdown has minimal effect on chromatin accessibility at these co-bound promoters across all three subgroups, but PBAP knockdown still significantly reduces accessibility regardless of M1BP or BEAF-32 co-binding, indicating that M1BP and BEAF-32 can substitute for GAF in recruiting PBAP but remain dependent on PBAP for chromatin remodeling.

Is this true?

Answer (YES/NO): NO